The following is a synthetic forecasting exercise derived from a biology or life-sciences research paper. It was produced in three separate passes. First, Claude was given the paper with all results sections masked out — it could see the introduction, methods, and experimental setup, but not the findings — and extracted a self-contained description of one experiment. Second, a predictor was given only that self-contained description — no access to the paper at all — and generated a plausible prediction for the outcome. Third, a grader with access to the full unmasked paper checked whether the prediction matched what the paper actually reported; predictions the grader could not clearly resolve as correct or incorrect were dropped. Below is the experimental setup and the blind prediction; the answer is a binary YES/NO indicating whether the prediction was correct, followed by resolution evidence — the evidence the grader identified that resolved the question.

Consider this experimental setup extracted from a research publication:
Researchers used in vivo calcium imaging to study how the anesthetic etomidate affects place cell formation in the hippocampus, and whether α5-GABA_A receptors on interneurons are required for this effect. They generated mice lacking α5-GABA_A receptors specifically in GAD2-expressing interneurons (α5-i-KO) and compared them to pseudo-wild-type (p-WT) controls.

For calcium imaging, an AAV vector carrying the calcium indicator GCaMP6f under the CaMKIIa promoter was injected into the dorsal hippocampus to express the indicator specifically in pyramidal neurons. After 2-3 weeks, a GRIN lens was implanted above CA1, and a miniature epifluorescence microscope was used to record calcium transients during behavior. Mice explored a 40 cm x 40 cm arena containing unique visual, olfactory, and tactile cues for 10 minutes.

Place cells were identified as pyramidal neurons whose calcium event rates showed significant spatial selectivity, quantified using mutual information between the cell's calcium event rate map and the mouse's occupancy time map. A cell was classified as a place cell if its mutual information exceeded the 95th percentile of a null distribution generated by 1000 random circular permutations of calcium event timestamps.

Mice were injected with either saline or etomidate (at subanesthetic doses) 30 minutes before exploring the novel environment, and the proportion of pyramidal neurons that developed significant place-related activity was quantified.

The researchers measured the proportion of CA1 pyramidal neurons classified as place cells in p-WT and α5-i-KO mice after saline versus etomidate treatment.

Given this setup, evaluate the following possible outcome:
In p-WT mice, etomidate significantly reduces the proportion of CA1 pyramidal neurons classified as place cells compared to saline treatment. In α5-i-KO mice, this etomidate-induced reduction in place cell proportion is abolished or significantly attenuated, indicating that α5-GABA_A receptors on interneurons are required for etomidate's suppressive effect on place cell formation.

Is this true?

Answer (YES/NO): YES